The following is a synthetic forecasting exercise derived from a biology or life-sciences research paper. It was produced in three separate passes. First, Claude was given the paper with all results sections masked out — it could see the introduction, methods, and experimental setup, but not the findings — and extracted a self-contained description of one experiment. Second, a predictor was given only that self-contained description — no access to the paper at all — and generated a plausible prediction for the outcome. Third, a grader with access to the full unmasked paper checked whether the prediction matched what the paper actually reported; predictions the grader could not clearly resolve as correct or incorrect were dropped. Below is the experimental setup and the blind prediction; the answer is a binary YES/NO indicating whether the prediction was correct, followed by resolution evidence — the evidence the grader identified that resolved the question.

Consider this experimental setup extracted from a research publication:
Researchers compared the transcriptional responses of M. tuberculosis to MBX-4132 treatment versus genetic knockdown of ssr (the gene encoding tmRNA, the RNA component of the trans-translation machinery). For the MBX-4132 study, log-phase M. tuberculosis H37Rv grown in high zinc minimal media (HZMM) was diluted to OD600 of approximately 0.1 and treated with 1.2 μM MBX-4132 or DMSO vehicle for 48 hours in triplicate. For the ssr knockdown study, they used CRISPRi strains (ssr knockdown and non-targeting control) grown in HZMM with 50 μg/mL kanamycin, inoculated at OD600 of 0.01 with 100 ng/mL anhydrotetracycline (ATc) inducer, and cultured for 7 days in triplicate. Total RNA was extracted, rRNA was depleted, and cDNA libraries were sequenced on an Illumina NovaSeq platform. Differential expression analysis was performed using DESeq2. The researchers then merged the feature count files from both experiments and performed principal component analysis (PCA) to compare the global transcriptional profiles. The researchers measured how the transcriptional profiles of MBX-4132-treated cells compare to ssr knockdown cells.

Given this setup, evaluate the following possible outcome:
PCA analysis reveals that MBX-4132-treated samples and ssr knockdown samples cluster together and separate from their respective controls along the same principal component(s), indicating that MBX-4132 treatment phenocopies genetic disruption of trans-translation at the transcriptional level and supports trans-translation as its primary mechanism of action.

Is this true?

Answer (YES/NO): YES